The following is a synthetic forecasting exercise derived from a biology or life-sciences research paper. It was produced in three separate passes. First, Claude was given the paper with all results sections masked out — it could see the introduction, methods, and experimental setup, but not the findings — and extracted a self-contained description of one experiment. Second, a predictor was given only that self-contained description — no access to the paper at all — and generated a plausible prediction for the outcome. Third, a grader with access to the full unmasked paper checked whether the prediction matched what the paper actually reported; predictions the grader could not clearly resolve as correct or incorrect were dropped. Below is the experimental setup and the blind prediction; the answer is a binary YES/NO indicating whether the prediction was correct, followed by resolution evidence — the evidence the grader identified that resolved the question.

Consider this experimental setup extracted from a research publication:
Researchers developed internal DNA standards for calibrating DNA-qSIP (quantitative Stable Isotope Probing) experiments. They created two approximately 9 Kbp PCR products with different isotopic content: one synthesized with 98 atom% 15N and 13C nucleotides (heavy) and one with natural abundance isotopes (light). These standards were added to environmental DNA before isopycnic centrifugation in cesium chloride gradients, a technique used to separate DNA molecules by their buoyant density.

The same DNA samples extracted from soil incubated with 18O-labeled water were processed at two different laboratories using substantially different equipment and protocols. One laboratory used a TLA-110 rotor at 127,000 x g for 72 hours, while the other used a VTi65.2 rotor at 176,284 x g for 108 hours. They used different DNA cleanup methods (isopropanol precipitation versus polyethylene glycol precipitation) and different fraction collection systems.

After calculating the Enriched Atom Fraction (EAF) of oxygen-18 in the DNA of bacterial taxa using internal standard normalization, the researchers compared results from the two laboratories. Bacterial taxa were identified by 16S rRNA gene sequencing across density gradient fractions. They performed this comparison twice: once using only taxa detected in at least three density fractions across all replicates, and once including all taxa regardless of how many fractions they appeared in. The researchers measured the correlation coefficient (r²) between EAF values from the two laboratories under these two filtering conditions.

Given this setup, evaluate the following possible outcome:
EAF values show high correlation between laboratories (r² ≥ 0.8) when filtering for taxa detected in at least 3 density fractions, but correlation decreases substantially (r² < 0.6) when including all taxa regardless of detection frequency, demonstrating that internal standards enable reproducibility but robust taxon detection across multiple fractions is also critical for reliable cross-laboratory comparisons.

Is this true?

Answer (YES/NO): YES